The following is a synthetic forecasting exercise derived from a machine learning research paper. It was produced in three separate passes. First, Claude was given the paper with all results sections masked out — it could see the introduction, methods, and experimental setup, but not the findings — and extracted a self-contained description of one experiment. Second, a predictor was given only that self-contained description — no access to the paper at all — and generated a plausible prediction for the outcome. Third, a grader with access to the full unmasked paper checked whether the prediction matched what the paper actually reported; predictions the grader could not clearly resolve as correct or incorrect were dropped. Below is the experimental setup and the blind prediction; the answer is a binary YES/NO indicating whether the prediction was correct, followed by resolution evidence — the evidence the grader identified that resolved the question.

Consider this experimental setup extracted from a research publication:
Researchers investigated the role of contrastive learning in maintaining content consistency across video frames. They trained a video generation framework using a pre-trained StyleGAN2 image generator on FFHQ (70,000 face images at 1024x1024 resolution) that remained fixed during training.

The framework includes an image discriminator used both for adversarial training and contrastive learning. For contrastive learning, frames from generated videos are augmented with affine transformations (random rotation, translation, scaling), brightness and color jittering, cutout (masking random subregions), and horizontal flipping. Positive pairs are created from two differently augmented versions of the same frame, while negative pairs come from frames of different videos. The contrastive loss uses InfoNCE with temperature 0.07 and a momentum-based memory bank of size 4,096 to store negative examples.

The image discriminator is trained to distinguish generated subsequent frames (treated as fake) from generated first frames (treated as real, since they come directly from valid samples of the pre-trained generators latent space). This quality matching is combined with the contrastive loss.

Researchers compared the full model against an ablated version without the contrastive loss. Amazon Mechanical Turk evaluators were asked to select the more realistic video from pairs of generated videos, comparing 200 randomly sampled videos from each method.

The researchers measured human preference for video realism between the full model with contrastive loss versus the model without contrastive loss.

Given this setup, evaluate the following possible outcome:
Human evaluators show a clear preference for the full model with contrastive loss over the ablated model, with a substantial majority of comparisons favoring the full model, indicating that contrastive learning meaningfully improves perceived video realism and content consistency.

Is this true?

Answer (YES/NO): YES